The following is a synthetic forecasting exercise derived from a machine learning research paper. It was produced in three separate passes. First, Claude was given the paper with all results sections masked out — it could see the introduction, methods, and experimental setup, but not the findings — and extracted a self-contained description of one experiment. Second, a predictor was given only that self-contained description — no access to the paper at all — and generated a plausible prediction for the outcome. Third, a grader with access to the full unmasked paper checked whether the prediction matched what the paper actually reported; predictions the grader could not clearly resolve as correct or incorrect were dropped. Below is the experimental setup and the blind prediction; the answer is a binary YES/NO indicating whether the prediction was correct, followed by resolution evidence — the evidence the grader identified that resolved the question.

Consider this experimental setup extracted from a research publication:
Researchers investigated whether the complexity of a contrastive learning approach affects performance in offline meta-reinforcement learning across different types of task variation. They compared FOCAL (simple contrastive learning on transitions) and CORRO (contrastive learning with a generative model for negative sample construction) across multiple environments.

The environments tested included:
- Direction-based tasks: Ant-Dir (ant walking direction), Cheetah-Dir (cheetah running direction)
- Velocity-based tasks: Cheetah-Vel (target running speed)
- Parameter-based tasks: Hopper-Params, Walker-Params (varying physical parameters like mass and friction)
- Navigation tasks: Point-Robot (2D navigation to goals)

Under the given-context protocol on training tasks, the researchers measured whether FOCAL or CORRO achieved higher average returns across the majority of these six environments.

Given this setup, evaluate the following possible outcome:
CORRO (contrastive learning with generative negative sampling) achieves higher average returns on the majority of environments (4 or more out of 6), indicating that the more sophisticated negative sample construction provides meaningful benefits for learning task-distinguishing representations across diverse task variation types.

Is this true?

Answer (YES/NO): NO